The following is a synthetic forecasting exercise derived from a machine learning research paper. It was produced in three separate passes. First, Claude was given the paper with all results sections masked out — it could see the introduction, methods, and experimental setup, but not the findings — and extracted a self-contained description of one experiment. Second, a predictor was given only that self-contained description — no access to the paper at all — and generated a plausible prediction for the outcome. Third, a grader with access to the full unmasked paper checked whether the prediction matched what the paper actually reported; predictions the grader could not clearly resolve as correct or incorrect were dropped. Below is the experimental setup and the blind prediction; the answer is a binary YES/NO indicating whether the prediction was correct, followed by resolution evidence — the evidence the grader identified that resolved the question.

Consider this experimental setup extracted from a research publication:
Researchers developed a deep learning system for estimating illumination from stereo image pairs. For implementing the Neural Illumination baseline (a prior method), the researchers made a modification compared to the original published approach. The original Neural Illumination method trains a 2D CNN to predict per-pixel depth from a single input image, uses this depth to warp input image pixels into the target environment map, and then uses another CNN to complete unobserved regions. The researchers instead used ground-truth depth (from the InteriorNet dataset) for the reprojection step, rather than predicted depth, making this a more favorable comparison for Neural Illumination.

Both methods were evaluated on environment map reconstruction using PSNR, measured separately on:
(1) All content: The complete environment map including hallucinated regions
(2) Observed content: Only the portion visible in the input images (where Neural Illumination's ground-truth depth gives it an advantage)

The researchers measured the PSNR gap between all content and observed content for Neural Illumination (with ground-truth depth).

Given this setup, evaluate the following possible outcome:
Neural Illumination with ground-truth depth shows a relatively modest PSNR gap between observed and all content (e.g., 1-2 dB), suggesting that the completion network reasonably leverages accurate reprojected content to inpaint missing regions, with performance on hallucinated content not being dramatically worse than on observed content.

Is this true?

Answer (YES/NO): YES